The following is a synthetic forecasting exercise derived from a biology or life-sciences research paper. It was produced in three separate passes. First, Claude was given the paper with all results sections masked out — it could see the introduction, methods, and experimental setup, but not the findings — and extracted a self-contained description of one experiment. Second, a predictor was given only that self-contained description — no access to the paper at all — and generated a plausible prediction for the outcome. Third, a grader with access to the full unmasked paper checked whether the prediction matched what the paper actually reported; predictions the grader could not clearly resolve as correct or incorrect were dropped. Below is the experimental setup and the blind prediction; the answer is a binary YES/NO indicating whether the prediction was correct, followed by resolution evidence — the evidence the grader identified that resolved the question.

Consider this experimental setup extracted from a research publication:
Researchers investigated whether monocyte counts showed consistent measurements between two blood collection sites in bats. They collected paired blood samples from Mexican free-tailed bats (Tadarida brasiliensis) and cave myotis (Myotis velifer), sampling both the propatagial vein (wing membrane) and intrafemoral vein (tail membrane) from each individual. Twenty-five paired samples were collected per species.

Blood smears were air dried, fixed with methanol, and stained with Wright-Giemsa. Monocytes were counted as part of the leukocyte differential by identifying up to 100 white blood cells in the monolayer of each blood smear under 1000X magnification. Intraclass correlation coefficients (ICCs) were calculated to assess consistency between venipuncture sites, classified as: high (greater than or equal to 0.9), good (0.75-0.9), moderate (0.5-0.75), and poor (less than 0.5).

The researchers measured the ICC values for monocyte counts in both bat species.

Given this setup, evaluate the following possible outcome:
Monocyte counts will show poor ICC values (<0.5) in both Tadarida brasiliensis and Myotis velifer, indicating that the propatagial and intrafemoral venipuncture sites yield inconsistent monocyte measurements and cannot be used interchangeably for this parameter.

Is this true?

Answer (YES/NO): NO